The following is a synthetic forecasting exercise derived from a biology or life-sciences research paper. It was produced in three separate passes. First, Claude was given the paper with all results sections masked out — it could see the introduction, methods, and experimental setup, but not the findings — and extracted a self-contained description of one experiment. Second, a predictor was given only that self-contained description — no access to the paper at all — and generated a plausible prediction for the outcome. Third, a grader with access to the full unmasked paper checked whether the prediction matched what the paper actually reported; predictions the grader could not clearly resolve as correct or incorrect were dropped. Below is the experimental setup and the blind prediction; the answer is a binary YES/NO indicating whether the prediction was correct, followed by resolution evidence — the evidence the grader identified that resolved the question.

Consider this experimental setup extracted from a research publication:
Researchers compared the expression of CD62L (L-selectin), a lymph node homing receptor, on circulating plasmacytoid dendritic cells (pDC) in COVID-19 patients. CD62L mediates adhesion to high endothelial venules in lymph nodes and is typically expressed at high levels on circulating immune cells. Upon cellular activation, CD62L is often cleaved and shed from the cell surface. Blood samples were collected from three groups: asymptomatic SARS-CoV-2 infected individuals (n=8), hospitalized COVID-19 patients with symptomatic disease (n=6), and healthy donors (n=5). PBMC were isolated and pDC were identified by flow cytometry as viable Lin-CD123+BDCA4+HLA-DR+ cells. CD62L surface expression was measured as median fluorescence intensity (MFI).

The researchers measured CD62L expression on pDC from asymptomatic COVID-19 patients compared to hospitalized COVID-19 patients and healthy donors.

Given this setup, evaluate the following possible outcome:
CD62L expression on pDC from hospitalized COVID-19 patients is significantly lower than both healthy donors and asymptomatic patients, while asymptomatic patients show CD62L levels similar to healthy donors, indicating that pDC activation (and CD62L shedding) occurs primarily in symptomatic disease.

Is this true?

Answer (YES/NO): NO